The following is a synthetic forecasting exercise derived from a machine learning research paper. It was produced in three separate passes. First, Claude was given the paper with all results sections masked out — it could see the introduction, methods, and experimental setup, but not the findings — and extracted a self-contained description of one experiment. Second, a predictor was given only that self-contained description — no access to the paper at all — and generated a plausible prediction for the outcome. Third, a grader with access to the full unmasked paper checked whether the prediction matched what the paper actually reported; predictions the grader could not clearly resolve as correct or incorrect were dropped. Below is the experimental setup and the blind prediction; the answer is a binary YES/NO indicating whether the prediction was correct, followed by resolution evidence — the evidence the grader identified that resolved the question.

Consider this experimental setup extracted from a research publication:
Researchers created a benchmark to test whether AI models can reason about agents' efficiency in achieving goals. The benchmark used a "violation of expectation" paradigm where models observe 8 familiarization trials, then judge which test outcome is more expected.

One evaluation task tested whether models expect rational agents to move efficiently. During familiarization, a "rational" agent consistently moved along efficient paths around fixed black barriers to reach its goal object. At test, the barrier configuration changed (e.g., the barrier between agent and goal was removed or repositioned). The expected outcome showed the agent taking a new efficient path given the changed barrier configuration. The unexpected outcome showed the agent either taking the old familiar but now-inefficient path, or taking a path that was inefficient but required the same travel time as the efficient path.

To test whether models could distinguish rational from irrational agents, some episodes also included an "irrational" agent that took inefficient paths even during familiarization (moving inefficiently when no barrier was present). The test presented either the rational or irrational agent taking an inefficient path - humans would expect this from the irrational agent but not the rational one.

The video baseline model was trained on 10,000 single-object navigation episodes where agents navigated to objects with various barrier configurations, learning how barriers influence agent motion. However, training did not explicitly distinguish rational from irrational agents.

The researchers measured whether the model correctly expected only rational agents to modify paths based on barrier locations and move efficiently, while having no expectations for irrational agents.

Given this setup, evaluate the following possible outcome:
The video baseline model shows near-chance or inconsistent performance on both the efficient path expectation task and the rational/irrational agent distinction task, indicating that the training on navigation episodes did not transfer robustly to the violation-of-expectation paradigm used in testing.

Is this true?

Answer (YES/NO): NO